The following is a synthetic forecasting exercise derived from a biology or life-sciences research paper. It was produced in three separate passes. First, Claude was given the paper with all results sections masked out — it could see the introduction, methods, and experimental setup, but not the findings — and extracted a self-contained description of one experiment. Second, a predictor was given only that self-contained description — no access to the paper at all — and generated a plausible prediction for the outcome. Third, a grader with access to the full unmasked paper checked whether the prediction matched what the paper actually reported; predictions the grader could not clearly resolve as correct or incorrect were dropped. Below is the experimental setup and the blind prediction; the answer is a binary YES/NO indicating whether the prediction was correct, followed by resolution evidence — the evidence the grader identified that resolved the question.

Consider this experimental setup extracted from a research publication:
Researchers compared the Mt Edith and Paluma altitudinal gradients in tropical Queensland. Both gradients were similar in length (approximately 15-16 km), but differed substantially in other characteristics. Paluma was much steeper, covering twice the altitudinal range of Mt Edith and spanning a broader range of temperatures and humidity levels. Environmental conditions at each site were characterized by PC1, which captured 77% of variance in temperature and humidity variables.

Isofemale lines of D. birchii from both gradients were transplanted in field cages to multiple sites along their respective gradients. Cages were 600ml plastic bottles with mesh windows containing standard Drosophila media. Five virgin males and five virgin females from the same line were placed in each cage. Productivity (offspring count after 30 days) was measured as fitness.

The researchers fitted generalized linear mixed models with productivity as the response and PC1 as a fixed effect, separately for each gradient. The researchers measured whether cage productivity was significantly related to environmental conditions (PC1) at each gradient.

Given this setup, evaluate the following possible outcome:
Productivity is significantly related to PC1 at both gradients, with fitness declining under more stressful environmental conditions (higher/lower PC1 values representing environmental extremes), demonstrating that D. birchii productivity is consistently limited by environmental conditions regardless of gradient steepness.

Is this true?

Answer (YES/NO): NO